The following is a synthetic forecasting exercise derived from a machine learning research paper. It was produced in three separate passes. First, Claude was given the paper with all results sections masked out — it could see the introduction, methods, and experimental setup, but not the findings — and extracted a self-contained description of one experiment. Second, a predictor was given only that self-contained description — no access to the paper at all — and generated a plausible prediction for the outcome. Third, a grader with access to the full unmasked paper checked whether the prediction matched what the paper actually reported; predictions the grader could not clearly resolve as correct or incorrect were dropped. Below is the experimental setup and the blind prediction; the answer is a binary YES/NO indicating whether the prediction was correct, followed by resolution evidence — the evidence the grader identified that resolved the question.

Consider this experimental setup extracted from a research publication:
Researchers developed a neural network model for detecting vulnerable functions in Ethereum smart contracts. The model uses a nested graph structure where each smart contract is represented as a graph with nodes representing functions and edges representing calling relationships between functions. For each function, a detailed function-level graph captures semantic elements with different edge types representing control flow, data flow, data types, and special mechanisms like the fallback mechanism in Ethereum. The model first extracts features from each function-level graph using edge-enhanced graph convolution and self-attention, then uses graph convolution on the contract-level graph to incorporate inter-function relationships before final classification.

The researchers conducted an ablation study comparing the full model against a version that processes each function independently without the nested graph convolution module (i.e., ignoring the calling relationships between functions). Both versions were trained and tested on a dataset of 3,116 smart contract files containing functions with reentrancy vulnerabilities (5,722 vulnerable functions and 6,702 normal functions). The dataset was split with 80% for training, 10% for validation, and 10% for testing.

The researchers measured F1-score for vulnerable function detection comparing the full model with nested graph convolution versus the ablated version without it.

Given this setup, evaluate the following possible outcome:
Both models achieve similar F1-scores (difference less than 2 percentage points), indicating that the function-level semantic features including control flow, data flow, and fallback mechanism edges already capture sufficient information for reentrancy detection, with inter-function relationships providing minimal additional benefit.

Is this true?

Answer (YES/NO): NO